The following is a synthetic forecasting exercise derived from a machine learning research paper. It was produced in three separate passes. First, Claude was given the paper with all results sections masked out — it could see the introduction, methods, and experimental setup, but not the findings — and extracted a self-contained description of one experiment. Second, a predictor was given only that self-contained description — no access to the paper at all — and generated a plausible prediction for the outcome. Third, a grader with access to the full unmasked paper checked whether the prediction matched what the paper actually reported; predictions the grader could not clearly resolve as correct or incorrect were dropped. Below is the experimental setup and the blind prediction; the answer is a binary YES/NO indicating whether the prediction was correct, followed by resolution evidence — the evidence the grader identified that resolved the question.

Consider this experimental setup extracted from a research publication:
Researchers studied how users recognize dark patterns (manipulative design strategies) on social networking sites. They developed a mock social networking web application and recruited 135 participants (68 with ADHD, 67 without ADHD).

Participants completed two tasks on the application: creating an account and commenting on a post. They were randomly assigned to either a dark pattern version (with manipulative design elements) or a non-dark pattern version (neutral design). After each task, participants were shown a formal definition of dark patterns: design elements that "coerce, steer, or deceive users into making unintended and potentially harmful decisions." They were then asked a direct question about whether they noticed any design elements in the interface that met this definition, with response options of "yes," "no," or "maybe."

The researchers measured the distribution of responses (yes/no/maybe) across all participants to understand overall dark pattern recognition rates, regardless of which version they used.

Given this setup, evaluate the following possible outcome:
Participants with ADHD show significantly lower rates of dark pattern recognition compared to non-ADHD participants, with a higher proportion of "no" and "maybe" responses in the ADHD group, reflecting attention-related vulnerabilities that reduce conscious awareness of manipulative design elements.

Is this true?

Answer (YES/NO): NO